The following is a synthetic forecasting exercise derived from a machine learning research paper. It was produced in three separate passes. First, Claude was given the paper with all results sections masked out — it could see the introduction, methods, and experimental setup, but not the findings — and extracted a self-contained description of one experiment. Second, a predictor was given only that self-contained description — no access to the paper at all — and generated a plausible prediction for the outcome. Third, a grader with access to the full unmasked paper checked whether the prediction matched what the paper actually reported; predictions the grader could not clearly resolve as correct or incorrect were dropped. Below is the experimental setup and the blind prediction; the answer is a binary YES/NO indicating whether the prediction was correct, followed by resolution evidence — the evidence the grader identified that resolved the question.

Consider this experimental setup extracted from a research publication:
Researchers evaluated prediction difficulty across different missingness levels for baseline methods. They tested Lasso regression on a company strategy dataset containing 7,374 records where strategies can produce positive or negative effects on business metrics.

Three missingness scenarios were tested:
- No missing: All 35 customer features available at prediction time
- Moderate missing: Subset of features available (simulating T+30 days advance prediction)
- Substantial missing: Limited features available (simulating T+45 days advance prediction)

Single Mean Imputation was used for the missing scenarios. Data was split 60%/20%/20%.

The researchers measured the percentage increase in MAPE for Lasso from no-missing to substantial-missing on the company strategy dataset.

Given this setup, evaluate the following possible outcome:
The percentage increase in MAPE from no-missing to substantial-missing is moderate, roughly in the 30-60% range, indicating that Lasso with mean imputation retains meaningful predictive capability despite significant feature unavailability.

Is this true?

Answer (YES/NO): YES